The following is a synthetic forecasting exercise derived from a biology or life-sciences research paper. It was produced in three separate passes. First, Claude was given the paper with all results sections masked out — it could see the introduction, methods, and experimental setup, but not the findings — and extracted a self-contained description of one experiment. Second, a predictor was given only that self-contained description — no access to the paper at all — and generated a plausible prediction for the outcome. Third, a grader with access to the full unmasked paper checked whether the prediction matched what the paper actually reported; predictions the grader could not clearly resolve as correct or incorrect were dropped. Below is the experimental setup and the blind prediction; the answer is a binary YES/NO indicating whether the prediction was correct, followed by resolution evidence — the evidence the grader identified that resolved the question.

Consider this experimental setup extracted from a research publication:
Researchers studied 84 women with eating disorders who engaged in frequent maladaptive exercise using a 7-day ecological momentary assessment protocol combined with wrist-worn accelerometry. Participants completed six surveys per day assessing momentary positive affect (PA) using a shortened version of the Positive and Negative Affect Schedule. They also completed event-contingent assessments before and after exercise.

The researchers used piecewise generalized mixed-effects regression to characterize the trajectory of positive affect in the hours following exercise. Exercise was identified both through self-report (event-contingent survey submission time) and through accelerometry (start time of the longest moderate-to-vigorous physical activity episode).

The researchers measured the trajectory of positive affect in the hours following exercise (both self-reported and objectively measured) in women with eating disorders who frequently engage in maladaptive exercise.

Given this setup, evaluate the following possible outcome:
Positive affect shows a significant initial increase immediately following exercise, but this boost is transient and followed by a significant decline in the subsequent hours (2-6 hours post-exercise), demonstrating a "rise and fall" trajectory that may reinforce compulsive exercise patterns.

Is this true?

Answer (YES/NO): NO